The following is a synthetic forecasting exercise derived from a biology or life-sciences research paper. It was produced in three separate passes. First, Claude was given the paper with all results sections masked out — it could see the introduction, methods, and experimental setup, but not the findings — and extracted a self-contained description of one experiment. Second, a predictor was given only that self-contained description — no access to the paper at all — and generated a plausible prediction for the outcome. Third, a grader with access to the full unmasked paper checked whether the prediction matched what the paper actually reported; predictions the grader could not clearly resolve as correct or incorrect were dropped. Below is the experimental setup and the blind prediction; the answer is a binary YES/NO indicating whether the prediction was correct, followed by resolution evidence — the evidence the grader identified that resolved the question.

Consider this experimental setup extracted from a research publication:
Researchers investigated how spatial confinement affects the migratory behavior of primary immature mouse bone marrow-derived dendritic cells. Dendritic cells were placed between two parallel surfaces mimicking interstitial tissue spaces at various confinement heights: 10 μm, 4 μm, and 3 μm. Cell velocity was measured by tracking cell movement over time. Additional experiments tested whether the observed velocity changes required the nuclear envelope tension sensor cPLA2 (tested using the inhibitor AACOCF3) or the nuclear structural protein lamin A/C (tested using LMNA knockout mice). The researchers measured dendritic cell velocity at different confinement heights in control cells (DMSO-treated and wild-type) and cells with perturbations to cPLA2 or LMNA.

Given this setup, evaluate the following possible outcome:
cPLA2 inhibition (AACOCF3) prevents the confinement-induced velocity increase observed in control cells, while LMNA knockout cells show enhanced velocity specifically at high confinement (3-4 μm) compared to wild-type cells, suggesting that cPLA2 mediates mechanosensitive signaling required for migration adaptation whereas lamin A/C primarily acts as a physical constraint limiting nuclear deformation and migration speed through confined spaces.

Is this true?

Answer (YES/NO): NO